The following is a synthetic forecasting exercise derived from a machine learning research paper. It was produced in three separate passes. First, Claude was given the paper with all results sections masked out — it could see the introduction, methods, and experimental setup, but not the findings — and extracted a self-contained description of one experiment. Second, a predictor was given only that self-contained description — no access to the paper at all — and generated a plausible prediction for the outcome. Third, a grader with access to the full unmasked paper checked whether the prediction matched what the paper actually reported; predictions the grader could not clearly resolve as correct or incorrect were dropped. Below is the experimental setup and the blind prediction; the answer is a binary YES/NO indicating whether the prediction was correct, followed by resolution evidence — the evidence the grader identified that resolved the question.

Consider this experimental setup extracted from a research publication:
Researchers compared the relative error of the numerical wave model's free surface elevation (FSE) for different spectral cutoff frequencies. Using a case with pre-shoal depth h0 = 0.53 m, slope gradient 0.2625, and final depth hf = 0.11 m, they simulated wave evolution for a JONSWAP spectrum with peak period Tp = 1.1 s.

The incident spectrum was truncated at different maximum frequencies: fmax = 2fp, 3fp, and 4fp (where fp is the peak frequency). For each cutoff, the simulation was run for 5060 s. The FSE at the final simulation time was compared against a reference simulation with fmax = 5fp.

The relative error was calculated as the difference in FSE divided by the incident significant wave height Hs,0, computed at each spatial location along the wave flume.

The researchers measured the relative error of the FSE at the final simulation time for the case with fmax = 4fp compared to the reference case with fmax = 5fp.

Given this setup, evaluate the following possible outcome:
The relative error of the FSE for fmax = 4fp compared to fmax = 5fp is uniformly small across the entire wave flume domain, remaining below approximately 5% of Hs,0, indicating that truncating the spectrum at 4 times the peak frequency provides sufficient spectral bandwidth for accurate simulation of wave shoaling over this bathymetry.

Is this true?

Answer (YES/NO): YES